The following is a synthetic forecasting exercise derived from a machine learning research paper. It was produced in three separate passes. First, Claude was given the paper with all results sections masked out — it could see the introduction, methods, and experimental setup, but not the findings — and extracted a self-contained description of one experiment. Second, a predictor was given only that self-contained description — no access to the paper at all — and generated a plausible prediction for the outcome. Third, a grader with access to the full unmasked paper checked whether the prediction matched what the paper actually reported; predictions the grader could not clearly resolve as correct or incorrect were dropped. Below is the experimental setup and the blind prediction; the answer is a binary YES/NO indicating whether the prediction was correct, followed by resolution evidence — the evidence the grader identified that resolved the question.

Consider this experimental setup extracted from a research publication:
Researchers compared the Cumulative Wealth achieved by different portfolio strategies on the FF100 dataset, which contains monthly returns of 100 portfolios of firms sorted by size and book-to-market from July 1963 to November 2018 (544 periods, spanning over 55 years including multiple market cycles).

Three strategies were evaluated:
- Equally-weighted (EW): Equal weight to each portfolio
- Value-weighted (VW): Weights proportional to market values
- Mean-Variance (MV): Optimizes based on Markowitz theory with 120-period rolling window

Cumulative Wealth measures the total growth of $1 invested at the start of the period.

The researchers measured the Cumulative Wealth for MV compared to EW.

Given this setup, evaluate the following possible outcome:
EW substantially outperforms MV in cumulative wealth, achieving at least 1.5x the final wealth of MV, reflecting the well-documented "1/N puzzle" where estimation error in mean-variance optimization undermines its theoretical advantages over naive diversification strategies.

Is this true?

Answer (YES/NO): YES